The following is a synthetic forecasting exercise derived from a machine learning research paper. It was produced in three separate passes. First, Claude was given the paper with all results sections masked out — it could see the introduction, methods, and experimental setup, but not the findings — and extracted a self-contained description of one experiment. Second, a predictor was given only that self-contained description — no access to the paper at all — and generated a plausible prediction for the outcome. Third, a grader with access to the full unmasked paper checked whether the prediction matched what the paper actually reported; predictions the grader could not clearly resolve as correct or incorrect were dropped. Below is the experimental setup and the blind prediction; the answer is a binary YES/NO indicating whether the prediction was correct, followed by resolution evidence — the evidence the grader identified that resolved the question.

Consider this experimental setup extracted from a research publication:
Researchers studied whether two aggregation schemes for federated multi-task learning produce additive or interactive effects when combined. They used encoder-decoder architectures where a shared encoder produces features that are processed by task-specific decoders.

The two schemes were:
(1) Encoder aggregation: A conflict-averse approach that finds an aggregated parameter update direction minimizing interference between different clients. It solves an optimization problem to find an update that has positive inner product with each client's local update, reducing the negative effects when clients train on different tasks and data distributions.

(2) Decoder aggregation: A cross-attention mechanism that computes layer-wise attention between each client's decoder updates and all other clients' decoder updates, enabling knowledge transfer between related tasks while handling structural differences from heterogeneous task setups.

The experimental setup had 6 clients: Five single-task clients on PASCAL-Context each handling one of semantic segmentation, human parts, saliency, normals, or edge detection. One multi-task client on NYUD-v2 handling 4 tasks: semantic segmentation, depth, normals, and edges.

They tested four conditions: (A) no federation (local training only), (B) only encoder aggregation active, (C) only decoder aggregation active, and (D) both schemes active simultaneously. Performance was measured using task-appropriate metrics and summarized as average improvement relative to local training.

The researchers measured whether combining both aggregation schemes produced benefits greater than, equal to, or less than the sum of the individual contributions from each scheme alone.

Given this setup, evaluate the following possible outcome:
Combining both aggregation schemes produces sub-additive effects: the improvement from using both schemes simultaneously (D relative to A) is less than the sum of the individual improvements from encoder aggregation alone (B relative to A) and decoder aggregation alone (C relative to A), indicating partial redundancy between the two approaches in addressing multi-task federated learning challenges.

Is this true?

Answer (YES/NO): YES